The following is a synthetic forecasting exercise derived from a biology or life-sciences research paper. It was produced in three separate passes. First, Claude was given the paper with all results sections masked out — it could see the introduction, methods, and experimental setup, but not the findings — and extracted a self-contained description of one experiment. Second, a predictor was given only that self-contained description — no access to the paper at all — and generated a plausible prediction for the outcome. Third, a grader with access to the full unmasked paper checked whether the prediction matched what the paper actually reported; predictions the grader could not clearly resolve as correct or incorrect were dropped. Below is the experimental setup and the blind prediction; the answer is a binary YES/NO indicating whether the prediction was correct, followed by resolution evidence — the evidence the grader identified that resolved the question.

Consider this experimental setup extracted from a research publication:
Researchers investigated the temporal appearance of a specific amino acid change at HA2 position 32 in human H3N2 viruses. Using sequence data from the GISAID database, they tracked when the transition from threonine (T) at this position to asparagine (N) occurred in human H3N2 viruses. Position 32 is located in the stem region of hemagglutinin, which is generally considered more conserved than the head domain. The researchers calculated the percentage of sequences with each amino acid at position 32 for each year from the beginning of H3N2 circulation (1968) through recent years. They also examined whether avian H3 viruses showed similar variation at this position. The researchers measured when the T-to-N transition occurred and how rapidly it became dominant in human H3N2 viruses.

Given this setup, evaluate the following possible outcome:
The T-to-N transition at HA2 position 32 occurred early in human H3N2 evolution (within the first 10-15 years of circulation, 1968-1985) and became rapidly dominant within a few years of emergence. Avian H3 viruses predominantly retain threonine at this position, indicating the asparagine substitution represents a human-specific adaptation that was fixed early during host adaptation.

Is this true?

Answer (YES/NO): NO